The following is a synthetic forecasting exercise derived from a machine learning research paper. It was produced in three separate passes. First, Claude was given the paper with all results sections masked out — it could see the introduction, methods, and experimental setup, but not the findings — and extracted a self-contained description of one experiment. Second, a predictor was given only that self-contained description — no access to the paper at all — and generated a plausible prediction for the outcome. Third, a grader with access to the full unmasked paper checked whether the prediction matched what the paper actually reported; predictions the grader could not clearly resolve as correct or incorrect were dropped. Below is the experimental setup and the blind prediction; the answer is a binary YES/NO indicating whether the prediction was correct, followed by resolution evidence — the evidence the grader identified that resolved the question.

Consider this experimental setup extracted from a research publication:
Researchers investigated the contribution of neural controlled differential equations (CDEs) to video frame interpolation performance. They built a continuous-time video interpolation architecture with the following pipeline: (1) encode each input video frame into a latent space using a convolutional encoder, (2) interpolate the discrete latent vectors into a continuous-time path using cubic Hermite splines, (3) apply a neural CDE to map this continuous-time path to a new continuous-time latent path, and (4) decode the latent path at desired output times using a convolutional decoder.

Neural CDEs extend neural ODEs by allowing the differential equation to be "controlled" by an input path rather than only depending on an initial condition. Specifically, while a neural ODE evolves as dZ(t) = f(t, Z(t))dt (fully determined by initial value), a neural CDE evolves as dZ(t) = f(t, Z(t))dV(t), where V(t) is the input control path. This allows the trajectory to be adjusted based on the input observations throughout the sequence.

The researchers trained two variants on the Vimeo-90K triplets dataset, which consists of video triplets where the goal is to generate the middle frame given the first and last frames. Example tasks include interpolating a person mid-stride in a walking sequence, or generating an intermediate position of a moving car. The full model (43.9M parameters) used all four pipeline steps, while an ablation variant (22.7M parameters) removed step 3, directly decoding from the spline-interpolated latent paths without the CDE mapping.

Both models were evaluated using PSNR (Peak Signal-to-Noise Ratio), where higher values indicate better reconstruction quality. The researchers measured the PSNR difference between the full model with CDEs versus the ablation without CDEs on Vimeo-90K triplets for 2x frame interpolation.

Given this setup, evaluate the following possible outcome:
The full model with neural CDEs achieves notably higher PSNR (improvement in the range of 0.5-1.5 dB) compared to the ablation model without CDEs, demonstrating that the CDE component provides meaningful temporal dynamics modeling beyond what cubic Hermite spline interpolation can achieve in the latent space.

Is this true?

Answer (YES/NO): NO